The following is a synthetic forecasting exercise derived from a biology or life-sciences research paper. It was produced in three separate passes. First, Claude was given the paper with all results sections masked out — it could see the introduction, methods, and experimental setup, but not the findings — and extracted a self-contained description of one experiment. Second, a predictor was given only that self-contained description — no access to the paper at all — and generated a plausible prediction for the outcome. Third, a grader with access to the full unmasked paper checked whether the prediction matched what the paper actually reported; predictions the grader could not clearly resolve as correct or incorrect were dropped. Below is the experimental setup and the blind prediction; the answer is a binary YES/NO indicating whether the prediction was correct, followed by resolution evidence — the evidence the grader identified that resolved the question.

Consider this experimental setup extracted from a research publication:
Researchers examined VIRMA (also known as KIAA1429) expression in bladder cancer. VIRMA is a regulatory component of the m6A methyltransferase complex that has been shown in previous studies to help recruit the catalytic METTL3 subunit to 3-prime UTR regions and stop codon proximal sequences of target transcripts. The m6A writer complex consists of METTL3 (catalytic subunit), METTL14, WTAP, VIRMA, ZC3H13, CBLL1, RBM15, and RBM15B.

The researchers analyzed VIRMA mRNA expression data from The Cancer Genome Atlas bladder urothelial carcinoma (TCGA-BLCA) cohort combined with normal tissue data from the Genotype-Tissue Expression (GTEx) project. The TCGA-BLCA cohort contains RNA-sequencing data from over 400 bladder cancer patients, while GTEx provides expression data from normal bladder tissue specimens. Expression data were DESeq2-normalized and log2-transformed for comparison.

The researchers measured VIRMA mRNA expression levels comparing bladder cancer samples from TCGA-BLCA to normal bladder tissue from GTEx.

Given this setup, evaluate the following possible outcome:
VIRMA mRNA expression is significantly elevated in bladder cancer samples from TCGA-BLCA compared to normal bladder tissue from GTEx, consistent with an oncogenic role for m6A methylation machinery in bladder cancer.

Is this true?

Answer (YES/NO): YES